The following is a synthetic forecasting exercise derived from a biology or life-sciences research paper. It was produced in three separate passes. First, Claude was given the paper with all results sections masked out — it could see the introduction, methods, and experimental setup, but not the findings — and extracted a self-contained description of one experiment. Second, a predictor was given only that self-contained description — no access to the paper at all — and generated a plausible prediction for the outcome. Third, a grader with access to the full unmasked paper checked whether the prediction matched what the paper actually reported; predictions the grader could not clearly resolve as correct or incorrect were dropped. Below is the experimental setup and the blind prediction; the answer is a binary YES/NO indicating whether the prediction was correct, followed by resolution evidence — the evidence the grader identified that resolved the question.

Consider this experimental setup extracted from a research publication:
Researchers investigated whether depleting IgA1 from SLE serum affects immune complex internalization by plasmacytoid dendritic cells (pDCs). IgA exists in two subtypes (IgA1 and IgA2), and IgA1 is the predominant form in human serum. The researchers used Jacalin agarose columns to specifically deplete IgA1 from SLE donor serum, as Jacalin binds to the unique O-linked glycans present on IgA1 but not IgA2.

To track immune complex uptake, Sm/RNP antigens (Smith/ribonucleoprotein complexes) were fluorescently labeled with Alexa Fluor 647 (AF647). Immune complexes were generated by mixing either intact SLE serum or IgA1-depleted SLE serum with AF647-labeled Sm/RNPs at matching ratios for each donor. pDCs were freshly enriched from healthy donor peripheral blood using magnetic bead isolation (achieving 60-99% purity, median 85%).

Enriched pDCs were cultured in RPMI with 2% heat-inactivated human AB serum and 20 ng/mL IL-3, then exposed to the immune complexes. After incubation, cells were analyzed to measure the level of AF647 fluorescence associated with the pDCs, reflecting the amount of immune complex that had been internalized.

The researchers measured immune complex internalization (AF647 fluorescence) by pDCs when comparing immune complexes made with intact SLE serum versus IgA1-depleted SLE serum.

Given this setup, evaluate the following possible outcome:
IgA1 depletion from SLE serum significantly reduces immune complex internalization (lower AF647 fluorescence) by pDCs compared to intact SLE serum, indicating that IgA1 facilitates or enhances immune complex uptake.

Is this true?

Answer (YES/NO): YES